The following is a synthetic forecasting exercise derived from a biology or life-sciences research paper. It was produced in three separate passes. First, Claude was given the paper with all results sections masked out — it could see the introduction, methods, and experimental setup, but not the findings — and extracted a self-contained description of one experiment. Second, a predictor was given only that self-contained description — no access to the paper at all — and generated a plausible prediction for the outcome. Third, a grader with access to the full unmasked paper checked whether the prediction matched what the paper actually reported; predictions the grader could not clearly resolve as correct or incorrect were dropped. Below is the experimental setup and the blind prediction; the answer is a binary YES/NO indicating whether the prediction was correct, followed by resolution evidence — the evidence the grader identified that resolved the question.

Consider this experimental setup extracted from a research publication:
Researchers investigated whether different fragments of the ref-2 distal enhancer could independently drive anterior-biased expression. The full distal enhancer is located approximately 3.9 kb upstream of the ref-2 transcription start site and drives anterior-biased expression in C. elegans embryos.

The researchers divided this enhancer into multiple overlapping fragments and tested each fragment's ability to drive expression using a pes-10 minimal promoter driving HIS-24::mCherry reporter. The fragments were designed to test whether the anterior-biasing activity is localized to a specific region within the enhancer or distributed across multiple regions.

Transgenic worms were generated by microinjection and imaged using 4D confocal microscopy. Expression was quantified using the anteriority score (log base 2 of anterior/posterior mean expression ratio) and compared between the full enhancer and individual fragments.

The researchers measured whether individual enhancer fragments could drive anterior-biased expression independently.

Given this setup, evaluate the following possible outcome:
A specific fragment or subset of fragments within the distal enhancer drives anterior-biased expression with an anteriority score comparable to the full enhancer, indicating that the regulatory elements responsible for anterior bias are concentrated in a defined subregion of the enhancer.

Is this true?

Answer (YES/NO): NO